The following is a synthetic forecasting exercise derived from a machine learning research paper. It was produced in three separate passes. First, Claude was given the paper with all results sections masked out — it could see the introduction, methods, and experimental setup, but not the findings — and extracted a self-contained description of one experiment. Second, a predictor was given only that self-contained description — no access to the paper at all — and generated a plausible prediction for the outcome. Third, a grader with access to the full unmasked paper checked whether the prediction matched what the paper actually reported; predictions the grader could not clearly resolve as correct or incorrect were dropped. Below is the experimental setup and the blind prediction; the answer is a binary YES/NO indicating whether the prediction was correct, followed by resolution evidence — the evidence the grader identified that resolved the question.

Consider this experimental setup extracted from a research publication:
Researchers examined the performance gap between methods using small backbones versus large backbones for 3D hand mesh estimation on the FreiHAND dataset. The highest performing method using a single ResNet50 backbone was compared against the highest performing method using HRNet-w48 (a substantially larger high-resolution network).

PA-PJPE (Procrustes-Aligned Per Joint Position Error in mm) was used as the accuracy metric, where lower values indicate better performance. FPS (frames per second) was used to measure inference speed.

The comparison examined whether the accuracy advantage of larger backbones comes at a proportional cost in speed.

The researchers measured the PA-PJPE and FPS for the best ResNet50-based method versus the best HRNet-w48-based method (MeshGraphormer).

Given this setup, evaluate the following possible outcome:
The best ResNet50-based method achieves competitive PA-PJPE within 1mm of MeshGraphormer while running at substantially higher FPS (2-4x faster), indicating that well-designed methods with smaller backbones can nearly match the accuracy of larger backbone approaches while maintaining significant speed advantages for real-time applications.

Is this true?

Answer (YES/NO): NO